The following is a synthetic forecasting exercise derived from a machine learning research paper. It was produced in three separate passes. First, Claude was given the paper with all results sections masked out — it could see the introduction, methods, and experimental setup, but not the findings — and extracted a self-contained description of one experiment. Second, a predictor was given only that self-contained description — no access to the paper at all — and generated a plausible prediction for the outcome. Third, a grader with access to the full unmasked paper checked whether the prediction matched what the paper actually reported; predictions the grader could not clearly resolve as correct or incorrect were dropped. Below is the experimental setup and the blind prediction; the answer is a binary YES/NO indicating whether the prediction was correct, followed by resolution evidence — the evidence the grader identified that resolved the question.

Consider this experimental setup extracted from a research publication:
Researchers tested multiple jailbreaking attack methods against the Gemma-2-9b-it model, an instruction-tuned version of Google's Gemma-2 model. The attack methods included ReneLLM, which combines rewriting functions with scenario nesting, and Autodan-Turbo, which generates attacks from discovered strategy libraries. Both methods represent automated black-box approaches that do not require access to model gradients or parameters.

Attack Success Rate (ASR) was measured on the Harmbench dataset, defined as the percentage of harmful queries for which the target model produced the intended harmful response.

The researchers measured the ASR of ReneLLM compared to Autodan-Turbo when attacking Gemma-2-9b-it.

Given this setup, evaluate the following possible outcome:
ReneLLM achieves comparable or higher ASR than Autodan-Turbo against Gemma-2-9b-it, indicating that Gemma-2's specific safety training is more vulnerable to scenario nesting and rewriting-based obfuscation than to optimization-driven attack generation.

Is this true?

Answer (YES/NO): NO